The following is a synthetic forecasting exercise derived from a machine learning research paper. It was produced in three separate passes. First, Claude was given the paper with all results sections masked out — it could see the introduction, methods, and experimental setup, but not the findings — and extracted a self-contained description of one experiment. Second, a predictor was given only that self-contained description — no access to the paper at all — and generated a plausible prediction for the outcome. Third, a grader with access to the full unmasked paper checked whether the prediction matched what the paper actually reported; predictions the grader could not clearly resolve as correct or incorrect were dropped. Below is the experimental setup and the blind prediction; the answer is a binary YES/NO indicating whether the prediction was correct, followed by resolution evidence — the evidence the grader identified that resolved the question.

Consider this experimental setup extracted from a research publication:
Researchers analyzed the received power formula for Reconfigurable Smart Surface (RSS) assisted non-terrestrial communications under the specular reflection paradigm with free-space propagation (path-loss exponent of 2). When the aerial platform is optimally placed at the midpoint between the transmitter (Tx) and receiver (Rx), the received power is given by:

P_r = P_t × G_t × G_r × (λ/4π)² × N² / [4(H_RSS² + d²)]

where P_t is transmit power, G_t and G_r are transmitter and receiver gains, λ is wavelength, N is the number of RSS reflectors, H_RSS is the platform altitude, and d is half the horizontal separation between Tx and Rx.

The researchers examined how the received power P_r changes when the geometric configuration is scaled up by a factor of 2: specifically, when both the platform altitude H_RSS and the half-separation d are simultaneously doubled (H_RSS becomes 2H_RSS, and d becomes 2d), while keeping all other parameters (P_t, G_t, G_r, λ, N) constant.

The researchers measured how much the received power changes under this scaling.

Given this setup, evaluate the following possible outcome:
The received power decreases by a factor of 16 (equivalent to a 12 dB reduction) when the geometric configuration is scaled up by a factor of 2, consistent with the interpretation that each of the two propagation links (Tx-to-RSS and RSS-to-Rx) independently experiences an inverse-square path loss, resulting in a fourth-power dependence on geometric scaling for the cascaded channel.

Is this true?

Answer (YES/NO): NO